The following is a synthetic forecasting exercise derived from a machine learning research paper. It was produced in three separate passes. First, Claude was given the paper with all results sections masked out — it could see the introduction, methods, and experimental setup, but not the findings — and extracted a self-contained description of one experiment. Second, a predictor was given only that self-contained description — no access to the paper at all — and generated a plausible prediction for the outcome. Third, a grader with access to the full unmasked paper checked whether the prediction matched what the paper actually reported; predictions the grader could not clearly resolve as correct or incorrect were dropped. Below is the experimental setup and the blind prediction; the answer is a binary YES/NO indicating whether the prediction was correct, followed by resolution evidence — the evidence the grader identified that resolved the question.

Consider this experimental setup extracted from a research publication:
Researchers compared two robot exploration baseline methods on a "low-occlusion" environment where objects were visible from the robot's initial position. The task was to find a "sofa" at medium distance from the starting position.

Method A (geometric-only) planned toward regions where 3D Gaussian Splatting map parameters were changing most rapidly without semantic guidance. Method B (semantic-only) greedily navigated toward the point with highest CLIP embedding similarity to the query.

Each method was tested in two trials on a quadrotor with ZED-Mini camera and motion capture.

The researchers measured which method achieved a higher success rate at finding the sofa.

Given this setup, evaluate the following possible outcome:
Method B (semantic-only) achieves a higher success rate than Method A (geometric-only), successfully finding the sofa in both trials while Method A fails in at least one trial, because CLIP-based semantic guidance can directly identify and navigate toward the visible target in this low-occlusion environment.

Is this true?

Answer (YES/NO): NO